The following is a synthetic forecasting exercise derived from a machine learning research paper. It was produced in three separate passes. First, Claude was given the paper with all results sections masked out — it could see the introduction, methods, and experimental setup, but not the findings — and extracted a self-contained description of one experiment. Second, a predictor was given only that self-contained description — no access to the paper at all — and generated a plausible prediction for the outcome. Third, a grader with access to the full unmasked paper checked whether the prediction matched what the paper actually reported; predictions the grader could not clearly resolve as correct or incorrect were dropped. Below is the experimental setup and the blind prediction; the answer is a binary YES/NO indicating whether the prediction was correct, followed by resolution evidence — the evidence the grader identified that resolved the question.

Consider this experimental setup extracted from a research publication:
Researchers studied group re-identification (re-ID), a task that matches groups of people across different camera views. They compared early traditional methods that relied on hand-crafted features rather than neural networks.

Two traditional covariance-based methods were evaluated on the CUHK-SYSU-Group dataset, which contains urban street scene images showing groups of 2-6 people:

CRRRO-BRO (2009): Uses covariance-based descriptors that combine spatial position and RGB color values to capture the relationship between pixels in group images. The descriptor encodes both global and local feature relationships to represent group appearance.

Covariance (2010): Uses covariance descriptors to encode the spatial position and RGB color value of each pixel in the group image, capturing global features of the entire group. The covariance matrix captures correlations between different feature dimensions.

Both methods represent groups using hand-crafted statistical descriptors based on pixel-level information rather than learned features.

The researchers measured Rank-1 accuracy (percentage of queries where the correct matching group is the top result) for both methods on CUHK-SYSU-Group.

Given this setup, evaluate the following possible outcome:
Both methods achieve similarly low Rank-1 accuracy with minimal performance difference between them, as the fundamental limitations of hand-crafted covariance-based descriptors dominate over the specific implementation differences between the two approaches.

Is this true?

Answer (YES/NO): NO